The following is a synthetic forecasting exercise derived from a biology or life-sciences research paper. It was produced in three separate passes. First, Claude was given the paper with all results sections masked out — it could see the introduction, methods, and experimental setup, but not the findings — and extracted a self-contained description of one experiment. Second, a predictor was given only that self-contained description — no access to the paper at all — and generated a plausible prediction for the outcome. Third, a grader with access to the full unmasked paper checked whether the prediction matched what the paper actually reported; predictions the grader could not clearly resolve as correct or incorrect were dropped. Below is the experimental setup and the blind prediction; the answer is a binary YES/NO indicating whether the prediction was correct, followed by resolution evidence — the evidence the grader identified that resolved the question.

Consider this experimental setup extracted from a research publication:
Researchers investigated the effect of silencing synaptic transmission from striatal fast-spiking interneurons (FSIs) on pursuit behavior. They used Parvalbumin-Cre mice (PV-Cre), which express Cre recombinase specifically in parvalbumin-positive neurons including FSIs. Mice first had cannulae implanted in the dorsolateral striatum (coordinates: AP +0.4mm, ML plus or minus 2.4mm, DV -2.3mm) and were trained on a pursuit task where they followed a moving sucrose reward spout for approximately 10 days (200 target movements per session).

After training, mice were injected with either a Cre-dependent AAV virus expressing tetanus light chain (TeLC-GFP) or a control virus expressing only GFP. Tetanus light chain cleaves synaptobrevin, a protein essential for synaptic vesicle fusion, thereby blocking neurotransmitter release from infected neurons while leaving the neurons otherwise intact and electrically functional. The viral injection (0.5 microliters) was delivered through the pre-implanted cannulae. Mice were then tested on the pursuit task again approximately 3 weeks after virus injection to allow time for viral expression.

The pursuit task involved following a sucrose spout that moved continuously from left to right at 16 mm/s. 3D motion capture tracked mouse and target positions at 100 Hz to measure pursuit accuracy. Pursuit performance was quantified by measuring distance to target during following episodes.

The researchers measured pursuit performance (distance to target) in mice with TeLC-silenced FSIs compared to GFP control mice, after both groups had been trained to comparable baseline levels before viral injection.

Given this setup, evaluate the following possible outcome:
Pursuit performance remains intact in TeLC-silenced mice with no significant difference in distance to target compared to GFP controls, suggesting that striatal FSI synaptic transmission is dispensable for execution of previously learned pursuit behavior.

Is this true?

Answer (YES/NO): NO